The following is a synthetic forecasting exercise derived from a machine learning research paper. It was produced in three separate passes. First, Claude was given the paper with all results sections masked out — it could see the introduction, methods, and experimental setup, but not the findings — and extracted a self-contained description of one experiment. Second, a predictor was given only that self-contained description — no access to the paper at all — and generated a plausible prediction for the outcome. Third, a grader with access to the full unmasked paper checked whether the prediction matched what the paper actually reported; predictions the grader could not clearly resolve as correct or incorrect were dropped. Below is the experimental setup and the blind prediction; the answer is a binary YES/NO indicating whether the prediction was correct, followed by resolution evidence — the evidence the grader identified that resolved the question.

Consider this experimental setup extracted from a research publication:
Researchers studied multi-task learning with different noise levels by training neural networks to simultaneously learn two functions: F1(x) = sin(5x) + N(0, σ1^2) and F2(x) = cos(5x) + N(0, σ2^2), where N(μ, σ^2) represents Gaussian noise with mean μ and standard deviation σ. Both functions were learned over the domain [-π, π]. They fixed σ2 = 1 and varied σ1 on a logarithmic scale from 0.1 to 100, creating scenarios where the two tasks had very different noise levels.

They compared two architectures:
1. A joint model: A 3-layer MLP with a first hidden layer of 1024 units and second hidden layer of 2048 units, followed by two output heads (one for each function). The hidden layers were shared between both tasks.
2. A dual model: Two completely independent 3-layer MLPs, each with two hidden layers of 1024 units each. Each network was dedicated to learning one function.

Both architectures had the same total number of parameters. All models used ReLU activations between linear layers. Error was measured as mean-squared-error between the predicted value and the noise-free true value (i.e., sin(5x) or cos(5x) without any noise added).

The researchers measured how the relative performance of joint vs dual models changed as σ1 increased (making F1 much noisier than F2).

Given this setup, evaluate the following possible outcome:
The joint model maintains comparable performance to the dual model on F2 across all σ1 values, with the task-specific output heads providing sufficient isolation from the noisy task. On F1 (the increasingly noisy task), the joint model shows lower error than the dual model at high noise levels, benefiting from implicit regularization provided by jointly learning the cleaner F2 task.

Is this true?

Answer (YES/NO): NO